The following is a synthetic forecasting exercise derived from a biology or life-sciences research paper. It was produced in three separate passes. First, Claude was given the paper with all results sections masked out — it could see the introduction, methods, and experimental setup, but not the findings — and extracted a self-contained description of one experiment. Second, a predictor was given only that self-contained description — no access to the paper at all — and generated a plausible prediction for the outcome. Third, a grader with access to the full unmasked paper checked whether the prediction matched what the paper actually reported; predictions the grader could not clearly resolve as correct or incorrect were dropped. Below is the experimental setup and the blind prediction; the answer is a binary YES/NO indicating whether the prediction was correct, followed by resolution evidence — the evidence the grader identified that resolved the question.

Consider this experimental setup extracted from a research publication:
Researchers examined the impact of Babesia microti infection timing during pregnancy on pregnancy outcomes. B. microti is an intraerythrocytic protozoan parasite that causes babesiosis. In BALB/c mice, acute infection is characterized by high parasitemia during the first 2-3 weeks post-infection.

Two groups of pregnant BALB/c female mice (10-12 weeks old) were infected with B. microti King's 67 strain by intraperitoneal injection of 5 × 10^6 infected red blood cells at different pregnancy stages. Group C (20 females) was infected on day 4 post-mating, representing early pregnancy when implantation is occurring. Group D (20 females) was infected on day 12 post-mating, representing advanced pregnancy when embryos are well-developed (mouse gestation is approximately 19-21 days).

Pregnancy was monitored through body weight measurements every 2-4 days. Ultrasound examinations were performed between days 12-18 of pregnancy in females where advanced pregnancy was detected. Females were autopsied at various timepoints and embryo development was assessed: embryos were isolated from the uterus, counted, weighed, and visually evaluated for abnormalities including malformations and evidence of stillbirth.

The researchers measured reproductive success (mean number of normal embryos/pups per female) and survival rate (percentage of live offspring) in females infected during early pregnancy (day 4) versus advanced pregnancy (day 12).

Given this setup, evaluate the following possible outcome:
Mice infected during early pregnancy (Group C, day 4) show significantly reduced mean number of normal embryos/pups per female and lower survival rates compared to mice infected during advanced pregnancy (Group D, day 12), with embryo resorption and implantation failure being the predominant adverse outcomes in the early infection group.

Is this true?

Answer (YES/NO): NO